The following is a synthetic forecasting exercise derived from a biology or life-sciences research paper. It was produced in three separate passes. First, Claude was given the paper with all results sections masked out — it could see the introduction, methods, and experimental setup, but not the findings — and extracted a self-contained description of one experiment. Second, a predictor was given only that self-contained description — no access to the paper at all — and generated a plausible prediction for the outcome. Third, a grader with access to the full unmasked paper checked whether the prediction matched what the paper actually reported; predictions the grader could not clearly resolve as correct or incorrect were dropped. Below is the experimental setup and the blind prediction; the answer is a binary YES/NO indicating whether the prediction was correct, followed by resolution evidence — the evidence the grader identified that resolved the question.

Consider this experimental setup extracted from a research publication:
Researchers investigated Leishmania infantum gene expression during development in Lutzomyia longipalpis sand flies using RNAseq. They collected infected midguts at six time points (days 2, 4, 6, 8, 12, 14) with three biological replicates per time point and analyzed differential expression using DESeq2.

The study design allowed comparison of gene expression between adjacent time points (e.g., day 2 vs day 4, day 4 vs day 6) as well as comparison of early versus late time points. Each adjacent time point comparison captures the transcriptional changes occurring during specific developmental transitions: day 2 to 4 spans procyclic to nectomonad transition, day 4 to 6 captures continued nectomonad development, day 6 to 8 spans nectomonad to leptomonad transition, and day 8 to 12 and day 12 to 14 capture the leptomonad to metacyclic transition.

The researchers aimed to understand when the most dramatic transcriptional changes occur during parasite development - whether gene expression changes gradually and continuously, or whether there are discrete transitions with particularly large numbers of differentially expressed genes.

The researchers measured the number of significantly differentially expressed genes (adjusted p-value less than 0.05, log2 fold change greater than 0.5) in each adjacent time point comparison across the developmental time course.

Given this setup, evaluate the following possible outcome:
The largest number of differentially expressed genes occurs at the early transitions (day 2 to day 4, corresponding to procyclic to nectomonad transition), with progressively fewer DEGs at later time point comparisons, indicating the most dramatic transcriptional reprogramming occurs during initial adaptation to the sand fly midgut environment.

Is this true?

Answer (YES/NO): YES